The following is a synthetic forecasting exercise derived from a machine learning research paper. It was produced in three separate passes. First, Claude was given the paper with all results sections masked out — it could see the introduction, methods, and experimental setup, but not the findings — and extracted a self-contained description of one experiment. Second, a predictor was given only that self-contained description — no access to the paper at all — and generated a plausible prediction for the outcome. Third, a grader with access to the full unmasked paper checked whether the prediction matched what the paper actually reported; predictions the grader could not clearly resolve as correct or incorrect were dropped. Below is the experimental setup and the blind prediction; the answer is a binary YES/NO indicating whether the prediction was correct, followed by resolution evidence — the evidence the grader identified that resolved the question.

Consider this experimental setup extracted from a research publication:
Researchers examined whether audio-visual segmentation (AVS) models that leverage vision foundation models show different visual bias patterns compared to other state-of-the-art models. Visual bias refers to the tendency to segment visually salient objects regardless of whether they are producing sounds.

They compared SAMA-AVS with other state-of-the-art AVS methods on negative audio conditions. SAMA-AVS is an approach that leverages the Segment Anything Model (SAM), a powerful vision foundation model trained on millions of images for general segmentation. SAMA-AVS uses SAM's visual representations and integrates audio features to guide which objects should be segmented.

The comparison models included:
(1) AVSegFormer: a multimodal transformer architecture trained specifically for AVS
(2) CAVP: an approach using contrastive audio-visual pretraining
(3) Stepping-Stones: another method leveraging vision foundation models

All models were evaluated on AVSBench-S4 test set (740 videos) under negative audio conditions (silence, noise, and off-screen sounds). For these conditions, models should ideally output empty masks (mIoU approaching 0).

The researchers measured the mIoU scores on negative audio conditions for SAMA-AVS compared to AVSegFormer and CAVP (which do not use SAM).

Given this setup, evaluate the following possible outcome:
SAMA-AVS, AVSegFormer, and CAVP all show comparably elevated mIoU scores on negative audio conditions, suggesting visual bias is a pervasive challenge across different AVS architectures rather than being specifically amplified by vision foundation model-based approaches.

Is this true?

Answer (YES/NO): NO